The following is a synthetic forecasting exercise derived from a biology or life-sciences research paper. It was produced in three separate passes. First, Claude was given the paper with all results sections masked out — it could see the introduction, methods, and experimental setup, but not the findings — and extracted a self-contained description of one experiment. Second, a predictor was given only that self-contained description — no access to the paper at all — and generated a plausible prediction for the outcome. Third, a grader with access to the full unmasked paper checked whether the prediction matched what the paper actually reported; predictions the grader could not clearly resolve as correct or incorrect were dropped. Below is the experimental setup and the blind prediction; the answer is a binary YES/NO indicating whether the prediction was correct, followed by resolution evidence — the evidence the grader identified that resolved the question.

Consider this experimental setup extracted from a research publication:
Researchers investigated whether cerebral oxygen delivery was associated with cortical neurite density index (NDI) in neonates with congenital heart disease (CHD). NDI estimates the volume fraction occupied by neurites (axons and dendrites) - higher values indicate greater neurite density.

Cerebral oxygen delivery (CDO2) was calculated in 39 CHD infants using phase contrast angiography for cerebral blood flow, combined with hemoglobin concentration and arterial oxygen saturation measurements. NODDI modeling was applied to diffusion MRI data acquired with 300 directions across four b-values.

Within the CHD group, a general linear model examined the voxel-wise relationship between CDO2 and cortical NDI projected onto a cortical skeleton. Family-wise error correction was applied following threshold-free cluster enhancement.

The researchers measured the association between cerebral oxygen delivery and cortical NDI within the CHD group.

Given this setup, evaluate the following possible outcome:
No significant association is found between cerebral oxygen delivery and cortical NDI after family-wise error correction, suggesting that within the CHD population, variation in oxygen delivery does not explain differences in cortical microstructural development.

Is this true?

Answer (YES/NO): YES